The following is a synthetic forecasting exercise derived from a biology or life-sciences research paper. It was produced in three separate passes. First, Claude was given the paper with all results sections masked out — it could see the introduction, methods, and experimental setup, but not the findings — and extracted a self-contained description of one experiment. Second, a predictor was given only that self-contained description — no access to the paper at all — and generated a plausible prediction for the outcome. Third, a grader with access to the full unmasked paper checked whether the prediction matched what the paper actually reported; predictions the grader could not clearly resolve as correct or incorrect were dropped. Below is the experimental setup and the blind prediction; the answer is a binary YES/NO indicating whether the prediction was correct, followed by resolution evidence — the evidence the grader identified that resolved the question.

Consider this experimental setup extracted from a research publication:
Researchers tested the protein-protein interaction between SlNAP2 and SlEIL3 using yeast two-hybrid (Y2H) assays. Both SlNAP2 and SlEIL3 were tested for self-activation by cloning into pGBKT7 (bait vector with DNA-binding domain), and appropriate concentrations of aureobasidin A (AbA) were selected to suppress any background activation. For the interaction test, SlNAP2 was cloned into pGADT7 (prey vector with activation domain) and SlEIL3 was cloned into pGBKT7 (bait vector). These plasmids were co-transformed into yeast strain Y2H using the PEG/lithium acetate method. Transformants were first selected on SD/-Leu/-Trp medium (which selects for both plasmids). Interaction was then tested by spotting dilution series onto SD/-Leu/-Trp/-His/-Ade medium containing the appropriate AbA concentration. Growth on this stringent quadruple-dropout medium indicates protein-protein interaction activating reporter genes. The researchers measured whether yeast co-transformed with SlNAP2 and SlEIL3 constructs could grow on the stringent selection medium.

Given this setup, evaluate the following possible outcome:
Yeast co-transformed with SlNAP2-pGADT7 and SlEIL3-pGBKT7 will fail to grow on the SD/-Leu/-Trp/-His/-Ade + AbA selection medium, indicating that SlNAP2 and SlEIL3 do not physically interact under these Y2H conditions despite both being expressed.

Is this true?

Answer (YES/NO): NO